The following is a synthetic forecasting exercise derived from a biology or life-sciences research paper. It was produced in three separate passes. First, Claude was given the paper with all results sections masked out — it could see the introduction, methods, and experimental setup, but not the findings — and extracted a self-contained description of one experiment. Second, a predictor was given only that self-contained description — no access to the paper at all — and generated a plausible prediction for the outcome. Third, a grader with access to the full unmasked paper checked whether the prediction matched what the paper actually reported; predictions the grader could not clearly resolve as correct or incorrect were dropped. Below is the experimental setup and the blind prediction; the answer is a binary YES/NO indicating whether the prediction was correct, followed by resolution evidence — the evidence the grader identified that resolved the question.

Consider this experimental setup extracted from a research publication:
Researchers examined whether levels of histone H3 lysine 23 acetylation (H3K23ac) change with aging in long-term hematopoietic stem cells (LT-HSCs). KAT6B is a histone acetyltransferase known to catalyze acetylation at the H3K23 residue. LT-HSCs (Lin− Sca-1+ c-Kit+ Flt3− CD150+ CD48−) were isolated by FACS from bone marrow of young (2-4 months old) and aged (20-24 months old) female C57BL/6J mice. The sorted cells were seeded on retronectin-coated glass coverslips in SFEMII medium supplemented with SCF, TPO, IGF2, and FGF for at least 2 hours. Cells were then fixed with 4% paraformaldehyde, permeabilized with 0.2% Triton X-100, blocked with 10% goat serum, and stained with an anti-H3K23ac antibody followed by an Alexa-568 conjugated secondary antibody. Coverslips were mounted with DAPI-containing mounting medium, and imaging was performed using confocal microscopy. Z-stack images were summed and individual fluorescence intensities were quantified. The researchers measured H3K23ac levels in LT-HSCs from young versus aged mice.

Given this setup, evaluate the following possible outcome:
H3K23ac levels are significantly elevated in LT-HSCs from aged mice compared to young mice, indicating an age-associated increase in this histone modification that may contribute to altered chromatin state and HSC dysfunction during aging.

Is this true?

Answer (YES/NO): NO